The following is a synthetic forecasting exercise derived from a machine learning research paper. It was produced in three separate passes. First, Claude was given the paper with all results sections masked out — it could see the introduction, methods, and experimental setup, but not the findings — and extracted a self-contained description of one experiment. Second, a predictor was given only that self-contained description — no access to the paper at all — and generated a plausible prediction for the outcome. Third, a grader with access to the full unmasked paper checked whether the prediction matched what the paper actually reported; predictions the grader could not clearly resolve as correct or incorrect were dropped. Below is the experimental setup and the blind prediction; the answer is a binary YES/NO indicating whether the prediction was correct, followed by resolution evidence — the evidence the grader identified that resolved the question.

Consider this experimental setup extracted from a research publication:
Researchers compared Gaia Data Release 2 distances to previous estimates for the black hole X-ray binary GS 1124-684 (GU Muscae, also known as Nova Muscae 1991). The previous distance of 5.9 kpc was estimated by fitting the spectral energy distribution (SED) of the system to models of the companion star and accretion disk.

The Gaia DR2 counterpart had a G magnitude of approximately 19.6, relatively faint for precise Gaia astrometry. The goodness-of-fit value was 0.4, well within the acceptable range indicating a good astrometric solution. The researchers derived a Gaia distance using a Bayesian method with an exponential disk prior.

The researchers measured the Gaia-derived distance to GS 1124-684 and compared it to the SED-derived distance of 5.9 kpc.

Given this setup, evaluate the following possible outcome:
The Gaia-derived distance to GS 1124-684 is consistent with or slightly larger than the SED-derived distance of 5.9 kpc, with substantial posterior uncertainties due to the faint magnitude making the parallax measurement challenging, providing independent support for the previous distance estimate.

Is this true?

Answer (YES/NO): NO